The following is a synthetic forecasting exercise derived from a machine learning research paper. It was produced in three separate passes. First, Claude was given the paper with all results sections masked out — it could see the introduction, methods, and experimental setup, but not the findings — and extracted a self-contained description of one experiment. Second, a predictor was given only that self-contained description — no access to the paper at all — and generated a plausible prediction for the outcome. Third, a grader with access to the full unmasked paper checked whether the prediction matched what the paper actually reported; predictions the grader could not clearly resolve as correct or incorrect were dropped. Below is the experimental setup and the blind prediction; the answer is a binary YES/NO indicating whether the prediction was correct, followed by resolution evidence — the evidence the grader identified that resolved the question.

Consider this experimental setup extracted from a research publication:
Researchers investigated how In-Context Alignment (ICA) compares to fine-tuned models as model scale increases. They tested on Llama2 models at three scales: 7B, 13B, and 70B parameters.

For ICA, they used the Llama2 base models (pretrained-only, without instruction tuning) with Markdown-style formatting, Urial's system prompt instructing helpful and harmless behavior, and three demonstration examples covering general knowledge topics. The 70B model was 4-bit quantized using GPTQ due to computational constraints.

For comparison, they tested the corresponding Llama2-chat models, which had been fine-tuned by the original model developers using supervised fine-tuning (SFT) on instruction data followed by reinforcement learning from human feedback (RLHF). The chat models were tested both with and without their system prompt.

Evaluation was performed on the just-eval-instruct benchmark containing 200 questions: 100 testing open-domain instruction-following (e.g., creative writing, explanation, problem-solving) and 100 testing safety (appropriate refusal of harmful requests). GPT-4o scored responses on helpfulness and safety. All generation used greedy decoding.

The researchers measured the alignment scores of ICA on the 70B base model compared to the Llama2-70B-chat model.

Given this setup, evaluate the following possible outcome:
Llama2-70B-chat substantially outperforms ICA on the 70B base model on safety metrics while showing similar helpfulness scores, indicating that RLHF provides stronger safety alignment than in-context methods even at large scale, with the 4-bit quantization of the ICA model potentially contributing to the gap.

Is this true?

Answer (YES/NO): NO